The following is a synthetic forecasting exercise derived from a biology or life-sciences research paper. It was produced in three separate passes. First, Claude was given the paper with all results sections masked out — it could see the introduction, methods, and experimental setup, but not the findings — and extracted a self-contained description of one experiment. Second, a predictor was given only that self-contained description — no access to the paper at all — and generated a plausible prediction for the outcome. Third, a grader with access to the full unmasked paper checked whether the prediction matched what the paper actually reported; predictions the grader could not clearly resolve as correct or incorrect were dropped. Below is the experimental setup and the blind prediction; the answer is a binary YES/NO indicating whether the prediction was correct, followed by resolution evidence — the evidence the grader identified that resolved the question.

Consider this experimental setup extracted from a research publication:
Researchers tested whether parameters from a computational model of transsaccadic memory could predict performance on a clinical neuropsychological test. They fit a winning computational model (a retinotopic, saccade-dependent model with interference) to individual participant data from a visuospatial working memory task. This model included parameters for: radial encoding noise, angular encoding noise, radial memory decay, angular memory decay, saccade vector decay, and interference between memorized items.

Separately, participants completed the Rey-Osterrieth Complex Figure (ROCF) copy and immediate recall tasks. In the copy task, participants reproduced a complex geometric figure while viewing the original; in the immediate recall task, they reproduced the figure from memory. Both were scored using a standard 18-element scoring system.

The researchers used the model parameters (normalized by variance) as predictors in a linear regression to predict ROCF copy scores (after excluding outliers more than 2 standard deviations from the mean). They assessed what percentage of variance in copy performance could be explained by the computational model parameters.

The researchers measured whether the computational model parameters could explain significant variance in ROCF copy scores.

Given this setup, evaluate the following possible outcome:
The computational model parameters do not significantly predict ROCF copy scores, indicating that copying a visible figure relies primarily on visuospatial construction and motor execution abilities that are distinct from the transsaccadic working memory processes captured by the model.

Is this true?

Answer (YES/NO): NO